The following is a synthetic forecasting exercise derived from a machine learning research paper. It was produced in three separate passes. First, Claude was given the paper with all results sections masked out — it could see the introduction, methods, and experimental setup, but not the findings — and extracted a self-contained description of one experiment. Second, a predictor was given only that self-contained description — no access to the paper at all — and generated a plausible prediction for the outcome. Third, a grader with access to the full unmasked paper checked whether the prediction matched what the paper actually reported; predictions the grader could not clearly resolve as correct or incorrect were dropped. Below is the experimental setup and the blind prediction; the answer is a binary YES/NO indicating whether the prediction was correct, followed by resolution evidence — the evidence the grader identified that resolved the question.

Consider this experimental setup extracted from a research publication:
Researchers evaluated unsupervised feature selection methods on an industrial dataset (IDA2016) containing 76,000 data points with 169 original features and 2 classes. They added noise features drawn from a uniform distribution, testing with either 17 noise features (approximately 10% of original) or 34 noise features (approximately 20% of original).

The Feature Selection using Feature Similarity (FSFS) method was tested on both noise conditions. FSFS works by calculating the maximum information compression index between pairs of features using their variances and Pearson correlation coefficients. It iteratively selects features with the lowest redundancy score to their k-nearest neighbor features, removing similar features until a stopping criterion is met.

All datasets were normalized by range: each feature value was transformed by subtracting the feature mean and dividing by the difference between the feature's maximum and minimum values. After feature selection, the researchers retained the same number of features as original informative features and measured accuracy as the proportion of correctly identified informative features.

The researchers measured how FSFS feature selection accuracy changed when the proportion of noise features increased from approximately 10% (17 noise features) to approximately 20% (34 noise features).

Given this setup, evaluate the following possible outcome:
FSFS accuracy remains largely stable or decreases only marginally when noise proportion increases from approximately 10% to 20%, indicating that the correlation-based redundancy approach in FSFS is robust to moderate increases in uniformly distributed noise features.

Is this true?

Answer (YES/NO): NO